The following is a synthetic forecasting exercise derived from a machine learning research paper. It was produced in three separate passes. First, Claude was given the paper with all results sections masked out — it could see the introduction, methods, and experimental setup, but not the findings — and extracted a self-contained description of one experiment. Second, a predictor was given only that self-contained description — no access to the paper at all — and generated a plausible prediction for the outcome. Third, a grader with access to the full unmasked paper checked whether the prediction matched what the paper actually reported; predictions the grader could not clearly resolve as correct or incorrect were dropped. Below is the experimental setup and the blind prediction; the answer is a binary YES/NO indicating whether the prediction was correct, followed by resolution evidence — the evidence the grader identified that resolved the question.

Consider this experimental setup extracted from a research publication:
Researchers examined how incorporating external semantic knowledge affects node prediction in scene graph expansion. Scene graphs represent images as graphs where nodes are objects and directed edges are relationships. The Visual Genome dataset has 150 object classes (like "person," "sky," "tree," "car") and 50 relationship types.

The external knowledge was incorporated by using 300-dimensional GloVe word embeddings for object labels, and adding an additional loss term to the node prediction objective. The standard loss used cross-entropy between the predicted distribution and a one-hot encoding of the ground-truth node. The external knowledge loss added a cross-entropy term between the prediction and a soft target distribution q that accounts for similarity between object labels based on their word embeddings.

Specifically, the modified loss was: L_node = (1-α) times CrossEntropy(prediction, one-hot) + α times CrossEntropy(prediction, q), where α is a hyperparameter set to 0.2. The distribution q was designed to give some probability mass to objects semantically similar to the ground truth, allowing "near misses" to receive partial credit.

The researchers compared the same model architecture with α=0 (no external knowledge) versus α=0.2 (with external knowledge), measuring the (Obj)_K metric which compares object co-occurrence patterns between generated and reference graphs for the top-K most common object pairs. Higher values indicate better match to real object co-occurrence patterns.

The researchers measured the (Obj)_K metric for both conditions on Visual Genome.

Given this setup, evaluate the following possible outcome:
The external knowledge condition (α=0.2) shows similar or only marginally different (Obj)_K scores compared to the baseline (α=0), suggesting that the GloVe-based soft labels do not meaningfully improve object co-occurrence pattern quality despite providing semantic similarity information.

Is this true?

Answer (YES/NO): NO